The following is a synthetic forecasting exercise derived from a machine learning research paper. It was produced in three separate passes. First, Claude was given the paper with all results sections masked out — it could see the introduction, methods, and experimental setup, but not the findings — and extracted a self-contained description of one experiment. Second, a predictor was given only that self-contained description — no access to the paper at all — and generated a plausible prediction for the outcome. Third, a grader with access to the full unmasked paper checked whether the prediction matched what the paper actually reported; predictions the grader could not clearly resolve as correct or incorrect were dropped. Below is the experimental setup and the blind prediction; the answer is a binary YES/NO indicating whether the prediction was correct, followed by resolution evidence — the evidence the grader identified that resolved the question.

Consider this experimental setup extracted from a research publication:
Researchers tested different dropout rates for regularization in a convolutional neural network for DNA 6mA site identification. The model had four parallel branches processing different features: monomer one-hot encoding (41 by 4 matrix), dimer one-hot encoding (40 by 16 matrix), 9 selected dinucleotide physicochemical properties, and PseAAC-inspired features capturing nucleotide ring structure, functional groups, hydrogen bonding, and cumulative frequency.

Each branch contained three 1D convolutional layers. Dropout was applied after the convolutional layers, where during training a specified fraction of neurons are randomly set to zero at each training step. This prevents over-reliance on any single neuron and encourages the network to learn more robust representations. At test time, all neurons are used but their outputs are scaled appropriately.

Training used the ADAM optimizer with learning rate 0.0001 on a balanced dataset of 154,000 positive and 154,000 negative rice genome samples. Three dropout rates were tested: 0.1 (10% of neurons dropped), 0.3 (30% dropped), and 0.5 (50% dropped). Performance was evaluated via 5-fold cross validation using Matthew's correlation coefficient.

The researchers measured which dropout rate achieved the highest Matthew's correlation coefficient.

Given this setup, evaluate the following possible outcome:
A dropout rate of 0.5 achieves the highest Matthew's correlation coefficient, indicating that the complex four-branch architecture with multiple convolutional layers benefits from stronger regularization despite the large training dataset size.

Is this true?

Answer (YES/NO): YES